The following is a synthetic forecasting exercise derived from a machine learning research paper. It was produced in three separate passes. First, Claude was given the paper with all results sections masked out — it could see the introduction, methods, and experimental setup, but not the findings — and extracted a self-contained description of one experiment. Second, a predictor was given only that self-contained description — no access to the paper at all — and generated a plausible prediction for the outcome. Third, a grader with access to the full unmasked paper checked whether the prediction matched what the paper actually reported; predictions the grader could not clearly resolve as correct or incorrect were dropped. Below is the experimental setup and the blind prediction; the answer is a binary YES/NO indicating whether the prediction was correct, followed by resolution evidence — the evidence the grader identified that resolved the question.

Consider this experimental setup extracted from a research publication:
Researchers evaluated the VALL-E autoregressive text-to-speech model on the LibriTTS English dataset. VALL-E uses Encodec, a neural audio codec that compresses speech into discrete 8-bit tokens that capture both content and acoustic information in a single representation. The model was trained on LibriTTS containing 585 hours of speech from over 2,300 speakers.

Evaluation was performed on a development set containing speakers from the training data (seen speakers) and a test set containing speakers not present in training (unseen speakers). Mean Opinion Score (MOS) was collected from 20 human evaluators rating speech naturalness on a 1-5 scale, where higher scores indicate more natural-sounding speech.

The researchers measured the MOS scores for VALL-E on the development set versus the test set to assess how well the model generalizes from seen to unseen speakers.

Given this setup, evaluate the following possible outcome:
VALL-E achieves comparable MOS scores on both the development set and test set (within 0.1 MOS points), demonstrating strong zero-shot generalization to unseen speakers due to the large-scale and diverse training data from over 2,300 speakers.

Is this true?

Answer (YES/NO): NO